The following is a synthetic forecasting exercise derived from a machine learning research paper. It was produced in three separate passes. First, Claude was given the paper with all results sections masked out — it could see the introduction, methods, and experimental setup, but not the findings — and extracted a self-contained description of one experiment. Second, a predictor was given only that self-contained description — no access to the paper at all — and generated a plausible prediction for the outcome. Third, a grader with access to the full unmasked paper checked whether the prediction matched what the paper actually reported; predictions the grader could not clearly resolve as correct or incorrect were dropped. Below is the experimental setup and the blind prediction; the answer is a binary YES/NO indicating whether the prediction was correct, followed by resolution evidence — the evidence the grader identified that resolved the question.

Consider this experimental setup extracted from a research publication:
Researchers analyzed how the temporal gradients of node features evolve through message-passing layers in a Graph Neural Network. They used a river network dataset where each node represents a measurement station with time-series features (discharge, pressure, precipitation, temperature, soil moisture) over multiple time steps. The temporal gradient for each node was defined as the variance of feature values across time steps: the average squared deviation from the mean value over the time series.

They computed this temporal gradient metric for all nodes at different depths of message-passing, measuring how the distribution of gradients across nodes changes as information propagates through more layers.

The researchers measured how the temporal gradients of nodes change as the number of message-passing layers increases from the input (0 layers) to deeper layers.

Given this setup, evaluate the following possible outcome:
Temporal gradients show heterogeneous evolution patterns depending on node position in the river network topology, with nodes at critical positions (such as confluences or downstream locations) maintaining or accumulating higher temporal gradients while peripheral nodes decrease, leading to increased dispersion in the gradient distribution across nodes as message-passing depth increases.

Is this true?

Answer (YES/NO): NO